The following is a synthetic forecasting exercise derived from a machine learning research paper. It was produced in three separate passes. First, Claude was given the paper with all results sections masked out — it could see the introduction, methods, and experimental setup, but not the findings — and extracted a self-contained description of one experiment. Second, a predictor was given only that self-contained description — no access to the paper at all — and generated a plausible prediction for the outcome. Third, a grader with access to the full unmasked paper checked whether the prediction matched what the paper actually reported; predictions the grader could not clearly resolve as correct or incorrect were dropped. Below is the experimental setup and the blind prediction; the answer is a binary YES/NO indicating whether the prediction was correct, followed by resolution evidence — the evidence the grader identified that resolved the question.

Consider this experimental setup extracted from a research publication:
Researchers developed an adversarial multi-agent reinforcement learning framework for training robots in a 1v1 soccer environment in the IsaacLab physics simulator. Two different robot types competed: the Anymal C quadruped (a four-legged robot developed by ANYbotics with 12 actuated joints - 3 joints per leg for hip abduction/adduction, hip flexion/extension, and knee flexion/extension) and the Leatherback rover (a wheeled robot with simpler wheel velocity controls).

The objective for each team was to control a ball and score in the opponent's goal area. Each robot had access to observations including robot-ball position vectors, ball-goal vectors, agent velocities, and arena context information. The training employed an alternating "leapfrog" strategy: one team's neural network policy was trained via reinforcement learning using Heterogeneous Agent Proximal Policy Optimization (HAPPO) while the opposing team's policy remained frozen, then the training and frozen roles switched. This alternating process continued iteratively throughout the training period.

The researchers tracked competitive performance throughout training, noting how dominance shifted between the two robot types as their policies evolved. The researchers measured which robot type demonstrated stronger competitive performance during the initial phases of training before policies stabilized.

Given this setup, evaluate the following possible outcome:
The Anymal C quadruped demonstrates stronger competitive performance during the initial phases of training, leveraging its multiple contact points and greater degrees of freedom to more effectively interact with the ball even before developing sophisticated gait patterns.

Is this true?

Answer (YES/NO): YES